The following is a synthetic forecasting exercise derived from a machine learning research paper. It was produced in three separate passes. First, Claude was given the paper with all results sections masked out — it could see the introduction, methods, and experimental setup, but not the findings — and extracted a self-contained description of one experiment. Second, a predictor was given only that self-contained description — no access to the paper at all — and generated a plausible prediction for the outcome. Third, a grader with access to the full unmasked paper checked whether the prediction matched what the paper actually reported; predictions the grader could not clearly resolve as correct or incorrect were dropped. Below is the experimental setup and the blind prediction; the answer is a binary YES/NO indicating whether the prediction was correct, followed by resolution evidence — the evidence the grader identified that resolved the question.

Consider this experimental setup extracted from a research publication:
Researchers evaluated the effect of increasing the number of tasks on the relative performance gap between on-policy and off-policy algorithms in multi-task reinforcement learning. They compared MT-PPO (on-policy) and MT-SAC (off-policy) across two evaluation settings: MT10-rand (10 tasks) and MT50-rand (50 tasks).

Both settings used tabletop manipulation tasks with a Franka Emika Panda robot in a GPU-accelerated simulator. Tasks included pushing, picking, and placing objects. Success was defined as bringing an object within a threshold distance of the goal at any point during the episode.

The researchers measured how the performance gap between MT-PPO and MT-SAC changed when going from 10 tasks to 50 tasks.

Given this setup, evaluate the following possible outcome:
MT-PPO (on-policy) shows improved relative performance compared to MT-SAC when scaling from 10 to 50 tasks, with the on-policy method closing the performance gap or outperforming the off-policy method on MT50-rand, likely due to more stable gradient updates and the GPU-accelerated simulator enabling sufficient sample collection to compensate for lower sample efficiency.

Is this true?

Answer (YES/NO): YES